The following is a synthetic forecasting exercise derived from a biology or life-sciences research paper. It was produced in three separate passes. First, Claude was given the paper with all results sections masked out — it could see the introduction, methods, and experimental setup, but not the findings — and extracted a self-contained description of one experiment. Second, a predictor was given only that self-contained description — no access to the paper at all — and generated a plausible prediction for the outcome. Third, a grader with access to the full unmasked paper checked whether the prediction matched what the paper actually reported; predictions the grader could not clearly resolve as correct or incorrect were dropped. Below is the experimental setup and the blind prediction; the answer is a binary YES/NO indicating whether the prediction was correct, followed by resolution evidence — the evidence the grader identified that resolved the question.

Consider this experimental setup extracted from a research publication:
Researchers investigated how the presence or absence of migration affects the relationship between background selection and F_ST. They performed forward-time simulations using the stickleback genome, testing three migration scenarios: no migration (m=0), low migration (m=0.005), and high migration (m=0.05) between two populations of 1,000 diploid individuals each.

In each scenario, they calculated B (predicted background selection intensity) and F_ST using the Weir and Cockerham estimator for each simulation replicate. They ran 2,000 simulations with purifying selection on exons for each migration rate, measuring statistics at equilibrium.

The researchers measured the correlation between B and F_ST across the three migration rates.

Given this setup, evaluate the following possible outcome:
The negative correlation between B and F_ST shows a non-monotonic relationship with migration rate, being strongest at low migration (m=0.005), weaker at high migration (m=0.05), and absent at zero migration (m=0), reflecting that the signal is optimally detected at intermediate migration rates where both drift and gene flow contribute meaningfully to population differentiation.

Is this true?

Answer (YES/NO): NO